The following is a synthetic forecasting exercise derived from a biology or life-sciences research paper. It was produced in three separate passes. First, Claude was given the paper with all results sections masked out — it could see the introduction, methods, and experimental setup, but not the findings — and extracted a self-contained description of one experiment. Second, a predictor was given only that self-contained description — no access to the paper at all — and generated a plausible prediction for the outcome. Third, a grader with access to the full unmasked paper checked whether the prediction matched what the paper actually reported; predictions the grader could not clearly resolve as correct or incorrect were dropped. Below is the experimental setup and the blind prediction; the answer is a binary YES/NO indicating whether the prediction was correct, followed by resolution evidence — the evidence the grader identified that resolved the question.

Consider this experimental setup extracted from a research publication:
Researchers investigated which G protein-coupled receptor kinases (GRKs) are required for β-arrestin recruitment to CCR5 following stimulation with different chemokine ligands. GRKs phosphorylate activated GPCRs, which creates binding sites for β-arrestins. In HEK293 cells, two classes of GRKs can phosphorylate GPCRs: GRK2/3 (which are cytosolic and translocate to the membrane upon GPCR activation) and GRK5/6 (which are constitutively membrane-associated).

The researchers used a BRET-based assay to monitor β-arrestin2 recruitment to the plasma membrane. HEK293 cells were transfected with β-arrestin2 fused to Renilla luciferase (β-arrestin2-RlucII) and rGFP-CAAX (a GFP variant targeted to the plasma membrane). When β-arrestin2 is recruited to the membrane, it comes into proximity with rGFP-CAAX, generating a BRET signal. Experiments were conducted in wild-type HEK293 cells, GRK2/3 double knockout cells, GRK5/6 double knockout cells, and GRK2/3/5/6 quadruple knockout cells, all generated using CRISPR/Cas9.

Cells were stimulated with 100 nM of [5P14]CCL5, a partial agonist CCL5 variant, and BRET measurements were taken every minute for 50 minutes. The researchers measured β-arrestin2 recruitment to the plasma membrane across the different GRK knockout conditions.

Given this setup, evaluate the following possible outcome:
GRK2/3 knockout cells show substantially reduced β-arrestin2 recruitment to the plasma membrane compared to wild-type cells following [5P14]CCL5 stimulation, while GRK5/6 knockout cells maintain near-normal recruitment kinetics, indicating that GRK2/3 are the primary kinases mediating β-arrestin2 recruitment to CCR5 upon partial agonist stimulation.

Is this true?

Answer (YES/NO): NO